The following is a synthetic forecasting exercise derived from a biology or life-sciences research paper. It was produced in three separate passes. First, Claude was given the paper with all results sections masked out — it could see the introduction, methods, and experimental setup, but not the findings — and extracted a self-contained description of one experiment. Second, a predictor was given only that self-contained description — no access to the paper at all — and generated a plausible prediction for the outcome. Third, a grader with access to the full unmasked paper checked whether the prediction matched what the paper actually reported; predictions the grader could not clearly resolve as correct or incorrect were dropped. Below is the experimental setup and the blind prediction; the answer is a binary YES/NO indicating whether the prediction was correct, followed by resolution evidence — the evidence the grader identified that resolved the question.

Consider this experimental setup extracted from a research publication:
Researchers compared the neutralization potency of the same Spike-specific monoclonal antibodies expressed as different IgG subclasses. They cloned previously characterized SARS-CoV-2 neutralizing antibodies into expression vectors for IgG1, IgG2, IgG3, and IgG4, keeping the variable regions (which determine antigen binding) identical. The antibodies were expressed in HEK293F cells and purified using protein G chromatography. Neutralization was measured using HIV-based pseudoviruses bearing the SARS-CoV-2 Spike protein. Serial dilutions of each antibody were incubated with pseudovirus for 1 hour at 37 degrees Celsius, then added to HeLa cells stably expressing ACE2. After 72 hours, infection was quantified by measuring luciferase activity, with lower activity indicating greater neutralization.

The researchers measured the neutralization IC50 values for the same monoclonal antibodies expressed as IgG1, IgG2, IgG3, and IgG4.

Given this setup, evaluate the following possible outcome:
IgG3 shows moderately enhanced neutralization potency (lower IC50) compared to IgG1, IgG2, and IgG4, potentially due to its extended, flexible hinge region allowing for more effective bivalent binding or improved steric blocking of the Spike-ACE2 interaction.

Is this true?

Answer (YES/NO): NO